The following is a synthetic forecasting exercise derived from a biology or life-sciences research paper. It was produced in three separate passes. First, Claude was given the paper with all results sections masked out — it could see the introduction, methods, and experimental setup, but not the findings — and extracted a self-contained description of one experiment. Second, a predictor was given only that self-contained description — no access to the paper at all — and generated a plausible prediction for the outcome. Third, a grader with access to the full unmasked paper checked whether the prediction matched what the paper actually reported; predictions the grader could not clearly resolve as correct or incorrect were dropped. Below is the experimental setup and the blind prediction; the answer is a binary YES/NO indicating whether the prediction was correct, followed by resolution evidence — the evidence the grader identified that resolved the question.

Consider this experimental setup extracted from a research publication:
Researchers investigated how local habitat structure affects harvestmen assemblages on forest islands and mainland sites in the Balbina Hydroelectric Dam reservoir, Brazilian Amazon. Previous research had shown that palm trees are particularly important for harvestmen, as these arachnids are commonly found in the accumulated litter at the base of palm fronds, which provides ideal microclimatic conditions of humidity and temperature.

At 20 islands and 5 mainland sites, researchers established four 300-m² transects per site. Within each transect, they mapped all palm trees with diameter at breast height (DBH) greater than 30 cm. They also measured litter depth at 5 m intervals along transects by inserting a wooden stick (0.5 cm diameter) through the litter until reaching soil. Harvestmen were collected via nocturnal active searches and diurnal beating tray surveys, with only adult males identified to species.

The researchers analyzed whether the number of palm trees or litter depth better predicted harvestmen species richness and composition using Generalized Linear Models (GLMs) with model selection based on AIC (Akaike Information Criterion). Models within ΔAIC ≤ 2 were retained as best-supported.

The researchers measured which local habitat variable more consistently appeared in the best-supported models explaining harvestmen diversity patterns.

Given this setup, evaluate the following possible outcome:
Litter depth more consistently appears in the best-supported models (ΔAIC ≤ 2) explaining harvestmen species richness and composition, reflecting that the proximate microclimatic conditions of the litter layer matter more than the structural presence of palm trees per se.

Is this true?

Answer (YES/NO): NO